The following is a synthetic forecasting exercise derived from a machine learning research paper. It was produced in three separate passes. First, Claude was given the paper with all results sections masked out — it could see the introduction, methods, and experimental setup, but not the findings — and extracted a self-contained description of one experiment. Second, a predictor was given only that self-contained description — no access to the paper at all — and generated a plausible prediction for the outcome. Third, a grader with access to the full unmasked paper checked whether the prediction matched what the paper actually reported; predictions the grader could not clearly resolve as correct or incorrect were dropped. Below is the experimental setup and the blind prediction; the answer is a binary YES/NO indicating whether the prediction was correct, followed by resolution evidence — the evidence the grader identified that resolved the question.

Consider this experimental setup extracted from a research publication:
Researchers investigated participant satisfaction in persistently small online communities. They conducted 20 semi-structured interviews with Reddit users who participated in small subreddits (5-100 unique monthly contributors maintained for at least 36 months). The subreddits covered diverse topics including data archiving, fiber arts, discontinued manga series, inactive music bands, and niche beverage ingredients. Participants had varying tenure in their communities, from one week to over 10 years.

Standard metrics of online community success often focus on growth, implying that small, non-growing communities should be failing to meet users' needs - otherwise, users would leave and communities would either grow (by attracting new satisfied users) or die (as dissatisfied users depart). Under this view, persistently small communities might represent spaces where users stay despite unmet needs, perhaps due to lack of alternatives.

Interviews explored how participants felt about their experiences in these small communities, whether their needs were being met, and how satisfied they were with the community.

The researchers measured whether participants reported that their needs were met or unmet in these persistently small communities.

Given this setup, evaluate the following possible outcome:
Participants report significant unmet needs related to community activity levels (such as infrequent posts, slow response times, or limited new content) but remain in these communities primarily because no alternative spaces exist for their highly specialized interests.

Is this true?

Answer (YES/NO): NO